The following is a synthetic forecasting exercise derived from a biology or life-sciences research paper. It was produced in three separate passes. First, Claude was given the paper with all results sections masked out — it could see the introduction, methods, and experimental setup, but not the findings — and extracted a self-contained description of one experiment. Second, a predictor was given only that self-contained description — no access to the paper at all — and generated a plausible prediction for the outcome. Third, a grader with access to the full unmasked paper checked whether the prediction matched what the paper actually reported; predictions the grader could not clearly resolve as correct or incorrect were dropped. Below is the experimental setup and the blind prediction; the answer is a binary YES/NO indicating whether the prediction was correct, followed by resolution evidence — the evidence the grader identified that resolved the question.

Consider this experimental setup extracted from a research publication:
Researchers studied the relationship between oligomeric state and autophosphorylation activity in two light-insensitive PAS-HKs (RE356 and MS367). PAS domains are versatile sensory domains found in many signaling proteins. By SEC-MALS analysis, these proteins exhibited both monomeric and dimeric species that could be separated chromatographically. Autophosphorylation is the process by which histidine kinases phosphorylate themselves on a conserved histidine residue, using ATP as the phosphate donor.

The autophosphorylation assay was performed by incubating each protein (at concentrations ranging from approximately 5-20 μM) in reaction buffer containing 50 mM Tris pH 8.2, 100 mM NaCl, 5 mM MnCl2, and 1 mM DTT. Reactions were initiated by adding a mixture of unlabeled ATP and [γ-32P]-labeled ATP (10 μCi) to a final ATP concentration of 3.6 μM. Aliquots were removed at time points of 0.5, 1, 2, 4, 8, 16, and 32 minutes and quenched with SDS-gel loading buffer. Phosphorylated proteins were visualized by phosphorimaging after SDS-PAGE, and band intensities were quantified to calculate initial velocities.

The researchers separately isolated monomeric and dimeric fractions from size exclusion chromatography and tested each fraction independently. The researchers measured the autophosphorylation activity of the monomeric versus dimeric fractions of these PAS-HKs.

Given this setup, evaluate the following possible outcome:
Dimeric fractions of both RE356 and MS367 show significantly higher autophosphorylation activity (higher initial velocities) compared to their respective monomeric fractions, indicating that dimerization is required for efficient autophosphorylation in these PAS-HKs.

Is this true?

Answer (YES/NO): NO